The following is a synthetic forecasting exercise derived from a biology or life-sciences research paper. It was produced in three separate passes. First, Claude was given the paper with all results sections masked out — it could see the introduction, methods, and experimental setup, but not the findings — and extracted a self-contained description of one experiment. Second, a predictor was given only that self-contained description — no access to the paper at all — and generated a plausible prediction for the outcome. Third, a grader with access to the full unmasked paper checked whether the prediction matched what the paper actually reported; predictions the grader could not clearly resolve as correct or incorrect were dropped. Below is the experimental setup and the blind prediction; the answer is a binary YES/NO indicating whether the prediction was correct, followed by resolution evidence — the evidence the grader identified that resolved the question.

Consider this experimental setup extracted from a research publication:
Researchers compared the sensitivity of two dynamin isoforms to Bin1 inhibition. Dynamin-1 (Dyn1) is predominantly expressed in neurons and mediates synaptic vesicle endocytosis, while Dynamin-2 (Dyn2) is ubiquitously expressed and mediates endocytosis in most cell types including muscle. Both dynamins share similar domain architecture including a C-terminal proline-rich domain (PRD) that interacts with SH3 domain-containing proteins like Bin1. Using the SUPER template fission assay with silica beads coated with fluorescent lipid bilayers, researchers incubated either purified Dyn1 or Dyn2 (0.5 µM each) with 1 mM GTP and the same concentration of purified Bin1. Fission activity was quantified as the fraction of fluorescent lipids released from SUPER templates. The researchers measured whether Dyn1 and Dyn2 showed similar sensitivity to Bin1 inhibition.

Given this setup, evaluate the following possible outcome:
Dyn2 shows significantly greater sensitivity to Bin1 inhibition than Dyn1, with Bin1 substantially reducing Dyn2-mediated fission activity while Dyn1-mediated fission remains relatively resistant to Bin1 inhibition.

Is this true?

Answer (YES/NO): NO